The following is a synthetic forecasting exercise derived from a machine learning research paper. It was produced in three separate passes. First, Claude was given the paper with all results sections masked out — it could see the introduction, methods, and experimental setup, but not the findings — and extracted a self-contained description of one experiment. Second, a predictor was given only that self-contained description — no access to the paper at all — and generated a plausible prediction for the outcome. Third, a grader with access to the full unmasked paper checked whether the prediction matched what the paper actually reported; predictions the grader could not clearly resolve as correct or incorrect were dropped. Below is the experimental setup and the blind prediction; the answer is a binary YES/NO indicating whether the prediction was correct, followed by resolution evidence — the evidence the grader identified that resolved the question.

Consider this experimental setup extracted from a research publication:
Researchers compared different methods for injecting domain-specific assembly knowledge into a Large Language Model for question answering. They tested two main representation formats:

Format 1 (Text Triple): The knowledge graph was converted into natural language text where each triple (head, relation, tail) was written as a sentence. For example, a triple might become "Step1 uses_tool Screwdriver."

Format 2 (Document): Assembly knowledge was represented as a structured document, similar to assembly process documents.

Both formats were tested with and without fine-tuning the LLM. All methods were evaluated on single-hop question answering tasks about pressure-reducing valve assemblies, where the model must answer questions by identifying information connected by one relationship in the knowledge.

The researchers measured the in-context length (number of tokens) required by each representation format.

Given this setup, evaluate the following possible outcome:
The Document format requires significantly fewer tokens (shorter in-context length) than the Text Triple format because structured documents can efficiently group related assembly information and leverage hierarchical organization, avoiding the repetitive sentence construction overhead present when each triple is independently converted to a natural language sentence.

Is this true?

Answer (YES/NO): YES